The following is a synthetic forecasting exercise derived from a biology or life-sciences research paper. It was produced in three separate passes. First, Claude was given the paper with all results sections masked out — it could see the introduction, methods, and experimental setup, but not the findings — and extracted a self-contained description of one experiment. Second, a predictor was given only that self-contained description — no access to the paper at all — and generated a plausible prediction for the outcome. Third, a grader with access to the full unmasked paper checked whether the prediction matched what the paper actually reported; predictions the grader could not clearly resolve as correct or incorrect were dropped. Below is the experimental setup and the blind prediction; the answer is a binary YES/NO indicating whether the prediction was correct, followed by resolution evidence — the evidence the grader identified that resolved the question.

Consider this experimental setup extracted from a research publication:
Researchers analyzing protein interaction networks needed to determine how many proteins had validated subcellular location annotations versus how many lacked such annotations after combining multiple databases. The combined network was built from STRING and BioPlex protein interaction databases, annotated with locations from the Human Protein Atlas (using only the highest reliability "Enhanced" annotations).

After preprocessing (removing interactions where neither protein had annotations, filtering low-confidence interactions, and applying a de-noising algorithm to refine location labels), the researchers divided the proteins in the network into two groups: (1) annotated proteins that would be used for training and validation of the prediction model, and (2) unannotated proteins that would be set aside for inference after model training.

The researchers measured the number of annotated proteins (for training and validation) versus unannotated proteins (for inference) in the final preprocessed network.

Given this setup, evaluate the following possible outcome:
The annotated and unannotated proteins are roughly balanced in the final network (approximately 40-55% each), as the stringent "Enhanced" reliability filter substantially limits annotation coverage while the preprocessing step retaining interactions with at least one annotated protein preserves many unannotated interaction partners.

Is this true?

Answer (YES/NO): NO